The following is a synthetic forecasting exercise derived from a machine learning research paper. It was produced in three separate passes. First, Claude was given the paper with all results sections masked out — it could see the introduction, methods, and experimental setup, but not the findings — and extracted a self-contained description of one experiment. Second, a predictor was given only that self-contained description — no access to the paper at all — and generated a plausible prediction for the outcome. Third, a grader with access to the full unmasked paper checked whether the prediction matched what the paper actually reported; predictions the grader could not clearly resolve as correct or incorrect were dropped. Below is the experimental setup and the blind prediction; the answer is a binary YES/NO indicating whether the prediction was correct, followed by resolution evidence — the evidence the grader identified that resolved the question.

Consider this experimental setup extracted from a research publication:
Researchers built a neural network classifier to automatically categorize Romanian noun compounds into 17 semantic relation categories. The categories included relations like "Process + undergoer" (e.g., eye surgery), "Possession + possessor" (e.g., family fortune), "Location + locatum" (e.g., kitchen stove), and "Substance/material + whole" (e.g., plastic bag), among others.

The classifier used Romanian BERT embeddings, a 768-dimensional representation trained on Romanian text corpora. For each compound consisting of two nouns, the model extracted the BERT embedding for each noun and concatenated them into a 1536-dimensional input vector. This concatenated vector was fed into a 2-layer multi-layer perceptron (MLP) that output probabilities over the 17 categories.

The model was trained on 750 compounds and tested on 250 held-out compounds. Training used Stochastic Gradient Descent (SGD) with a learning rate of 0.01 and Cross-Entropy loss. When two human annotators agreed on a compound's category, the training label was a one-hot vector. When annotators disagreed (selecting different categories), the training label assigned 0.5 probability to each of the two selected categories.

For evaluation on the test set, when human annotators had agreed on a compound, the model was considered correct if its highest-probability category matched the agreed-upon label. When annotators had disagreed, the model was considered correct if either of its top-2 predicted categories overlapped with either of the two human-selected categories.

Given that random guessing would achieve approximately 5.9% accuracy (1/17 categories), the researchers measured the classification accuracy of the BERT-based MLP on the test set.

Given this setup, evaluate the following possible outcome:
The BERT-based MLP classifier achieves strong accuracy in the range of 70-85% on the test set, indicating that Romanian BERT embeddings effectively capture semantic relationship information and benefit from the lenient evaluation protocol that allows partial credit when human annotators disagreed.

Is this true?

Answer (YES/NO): NO